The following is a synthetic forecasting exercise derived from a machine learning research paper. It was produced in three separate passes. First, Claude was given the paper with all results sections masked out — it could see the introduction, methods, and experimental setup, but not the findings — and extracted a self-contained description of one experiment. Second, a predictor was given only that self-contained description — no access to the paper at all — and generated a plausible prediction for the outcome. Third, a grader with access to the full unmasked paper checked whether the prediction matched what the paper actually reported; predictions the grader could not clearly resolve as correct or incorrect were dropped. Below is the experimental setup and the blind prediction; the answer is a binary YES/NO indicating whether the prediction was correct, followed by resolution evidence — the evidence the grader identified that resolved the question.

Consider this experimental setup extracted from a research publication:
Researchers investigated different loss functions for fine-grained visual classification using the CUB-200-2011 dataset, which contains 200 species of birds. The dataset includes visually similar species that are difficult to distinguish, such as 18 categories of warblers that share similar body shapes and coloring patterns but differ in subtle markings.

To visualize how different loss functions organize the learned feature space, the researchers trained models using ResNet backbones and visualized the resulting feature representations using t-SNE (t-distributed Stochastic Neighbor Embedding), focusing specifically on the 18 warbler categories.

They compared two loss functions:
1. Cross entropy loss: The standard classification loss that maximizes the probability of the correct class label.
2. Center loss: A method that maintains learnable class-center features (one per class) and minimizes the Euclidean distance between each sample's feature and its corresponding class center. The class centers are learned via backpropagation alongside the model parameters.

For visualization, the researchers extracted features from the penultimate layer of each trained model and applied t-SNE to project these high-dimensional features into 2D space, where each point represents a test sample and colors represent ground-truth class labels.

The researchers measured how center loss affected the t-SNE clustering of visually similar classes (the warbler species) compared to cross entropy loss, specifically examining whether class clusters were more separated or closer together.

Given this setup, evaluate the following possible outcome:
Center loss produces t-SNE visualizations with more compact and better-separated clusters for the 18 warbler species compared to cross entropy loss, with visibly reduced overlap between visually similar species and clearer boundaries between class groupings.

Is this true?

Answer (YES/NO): NO